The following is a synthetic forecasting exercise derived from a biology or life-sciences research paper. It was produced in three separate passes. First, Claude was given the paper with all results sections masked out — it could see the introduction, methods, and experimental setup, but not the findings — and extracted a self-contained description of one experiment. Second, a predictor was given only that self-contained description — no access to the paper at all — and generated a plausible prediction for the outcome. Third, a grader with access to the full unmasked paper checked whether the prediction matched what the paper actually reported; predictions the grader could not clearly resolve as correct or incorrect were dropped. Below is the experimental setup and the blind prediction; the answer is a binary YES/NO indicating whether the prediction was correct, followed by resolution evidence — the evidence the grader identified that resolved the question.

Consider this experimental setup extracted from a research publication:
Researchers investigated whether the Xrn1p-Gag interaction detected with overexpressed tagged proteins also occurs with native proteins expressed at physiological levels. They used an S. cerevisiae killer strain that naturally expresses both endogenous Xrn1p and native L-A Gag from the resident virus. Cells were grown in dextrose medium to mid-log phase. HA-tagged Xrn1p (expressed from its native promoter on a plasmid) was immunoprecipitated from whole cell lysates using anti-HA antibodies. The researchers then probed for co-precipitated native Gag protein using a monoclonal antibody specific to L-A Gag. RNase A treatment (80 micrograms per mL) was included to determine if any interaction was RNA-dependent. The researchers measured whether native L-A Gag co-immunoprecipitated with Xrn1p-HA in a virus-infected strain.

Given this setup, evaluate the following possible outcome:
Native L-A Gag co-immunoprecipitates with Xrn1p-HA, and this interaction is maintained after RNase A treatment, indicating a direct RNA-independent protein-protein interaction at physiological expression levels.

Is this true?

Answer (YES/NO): YES